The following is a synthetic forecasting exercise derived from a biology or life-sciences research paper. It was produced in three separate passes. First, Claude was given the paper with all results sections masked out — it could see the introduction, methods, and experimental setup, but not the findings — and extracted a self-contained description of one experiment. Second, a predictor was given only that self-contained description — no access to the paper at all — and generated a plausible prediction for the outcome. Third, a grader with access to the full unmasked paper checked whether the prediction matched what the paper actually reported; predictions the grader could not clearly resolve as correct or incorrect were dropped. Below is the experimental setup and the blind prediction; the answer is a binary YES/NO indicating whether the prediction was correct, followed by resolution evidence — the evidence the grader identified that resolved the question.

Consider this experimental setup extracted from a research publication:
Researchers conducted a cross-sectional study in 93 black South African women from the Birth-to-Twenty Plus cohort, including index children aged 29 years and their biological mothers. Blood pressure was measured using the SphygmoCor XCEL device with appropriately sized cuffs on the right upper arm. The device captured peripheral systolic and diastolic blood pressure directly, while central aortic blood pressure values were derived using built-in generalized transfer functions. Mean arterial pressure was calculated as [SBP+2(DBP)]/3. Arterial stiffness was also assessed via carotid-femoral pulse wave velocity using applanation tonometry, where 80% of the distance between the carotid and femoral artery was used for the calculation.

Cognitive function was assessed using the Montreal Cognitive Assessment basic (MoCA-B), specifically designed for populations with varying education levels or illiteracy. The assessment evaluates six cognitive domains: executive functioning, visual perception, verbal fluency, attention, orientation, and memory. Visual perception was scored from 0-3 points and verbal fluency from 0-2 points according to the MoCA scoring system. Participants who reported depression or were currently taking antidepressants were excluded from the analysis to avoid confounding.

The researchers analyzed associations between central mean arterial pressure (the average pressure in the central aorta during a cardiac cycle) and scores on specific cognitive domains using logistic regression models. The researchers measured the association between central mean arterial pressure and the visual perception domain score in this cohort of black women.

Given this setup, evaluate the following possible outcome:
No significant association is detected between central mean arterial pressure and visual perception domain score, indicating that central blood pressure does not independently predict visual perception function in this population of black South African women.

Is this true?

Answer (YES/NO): NO